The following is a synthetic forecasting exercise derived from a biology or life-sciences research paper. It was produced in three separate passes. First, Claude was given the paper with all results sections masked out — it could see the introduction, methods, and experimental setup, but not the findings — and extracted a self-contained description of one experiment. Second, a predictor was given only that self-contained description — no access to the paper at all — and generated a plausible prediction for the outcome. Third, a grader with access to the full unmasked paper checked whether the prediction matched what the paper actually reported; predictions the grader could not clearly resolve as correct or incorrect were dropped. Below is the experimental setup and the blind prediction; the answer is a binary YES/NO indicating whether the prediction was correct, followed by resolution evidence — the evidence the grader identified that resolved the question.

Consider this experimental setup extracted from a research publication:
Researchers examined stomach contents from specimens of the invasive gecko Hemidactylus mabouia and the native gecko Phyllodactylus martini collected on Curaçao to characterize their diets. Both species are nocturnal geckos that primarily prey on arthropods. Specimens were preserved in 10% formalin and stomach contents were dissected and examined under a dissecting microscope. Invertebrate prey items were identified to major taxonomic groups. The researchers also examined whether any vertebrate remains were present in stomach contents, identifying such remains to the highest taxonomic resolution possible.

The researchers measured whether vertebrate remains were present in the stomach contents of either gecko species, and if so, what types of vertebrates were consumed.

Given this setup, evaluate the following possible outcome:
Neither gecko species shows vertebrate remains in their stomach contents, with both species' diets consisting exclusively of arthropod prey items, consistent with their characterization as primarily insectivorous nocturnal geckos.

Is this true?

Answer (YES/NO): NO